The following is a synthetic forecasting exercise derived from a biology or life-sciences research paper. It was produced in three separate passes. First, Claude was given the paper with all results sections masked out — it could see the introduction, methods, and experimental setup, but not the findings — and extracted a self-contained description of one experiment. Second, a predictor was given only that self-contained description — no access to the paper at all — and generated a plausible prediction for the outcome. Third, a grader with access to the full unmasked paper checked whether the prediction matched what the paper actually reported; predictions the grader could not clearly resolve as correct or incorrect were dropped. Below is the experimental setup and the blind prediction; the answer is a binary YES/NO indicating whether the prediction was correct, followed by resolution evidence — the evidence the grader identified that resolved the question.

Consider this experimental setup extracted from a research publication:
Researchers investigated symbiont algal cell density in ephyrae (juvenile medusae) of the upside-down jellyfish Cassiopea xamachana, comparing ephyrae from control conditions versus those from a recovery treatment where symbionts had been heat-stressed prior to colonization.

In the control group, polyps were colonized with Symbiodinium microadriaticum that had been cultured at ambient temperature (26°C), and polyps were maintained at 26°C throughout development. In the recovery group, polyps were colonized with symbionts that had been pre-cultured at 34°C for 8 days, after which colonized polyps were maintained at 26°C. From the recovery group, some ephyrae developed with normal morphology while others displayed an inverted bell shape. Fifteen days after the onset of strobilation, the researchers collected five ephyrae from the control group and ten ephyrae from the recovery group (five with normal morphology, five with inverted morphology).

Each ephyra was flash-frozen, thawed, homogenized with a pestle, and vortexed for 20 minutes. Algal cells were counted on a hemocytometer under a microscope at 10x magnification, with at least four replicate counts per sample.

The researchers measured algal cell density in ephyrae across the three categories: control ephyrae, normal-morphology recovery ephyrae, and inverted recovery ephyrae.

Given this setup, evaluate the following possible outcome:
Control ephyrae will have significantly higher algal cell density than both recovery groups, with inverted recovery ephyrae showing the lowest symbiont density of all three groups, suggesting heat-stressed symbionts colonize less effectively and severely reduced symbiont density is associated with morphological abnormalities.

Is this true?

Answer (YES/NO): NO